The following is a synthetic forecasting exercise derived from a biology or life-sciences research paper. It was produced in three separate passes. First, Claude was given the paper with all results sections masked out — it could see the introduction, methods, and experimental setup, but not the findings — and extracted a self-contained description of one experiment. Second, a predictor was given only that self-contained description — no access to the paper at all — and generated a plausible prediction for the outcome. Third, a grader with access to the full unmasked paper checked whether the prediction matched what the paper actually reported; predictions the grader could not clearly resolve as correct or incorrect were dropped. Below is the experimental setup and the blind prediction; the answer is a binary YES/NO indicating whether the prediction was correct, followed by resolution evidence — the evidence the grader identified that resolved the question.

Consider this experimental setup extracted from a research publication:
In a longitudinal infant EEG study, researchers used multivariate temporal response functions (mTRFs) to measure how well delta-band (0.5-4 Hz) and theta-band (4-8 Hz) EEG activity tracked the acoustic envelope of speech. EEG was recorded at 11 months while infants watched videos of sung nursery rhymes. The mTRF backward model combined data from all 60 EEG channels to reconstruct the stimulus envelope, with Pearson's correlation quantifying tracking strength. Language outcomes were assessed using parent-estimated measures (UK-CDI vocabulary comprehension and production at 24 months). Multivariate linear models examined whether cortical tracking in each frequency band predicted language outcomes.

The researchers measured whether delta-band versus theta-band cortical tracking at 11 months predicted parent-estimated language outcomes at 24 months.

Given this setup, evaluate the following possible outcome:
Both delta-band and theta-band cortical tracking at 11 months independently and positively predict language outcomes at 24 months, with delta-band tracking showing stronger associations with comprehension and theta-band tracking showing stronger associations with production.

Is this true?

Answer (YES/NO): NO